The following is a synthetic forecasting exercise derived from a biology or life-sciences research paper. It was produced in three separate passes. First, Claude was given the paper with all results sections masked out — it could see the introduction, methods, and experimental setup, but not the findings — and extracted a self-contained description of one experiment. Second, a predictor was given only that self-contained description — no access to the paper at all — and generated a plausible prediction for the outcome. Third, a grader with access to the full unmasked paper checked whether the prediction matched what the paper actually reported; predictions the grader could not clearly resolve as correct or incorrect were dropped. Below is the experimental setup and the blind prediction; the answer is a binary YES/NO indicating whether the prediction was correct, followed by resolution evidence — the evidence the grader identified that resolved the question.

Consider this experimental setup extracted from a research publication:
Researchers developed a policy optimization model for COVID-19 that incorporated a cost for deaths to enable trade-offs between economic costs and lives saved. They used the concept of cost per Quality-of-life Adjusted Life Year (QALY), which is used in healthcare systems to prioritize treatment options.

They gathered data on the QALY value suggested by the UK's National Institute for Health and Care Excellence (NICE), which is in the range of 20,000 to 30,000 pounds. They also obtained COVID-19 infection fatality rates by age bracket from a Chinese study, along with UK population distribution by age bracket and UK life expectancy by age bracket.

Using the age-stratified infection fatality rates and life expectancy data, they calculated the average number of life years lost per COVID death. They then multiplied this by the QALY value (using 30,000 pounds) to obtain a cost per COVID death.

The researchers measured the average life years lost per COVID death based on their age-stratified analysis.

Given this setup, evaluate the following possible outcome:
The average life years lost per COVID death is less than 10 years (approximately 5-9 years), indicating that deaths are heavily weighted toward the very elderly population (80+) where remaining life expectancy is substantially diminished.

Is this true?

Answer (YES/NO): YES